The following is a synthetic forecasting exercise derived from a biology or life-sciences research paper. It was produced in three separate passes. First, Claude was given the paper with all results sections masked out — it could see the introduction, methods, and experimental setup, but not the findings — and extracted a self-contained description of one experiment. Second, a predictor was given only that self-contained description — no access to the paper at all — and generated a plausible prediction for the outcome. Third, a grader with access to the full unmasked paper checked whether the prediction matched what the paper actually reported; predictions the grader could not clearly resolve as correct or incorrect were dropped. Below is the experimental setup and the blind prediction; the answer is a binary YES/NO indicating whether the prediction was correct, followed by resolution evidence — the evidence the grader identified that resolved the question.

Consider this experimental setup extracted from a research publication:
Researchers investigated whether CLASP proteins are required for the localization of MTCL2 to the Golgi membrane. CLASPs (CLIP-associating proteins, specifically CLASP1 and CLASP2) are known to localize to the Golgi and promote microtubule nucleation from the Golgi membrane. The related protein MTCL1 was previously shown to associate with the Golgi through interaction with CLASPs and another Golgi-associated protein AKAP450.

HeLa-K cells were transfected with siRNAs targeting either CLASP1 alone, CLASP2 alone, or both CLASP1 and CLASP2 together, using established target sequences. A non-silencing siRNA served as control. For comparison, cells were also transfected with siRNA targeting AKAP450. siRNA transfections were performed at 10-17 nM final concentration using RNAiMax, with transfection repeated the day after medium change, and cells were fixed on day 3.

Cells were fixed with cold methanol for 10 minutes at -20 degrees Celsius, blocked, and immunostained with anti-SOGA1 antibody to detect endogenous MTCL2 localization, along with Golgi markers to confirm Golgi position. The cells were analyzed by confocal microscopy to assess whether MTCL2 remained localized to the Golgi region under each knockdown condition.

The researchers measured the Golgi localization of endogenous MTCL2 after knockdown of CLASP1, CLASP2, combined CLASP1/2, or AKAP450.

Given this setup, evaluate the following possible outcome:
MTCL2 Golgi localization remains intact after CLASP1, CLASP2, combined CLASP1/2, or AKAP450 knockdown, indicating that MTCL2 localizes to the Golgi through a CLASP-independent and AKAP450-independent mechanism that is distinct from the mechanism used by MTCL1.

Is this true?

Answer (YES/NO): NO